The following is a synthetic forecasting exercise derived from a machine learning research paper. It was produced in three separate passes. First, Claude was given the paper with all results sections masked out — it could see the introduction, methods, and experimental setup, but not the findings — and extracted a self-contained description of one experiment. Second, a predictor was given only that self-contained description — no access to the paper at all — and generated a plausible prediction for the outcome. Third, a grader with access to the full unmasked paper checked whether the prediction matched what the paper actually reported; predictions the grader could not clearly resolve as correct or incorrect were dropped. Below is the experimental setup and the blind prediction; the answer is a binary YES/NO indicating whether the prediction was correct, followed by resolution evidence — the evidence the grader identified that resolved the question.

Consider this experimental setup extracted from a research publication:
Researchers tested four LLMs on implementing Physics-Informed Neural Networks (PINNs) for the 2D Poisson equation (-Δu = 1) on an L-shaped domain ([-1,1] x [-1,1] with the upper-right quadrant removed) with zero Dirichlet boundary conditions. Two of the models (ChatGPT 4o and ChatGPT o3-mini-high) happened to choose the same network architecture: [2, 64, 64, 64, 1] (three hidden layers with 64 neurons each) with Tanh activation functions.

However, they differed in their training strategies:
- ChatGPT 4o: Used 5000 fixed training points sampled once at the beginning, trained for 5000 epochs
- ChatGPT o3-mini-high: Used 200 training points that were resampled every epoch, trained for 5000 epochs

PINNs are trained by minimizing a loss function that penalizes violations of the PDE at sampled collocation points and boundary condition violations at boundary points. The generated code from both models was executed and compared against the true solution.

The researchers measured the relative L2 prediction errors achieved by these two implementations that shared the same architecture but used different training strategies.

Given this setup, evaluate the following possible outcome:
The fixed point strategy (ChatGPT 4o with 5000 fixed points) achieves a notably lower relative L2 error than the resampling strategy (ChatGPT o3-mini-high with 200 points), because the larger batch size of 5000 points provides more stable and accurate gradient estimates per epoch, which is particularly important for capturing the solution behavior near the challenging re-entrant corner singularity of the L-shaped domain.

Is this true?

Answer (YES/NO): NO